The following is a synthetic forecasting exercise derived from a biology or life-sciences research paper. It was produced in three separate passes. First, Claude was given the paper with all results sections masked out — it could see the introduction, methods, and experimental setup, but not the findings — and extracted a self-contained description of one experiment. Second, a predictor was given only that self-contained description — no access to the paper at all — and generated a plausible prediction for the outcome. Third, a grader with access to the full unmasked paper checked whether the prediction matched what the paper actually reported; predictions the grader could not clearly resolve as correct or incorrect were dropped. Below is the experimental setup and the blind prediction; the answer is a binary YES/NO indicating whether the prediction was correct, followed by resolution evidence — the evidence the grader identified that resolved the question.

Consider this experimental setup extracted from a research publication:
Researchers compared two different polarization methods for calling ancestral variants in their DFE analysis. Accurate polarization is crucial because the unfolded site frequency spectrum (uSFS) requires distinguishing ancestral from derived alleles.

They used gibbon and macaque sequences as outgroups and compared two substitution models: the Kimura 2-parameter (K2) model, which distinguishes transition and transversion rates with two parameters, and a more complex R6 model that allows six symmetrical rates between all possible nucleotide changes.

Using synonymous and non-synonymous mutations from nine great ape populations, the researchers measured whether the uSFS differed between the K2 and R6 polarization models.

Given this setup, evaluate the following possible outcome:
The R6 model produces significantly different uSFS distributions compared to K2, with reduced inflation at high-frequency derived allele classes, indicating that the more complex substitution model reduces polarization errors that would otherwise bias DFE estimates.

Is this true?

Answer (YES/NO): NO